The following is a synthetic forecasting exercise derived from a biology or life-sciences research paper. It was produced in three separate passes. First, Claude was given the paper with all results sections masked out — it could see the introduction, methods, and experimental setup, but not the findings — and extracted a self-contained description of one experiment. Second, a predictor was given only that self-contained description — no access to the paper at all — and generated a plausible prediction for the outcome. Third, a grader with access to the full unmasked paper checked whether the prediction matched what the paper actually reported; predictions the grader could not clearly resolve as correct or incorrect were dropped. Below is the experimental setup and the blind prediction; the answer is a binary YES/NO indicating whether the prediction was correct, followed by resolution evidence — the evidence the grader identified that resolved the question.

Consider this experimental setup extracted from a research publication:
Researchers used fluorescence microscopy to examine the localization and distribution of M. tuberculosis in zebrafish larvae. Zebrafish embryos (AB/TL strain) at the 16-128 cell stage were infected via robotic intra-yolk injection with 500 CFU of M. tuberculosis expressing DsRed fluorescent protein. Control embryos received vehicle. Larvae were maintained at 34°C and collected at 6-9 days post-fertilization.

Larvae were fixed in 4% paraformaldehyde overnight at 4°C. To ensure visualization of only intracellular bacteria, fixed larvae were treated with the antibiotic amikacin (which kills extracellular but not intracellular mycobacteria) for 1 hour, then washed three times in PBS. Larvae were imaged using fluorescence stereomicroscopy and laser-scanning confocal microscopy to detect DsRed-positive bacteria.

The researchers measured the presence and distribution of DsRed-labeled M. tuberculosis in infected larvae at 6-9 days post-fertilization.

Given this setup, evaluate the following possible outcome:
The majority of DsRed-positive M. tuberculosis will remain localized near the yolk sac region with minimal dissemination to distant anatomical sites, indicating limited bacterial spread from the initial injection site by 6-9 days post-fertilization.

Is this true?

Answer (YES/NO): NO